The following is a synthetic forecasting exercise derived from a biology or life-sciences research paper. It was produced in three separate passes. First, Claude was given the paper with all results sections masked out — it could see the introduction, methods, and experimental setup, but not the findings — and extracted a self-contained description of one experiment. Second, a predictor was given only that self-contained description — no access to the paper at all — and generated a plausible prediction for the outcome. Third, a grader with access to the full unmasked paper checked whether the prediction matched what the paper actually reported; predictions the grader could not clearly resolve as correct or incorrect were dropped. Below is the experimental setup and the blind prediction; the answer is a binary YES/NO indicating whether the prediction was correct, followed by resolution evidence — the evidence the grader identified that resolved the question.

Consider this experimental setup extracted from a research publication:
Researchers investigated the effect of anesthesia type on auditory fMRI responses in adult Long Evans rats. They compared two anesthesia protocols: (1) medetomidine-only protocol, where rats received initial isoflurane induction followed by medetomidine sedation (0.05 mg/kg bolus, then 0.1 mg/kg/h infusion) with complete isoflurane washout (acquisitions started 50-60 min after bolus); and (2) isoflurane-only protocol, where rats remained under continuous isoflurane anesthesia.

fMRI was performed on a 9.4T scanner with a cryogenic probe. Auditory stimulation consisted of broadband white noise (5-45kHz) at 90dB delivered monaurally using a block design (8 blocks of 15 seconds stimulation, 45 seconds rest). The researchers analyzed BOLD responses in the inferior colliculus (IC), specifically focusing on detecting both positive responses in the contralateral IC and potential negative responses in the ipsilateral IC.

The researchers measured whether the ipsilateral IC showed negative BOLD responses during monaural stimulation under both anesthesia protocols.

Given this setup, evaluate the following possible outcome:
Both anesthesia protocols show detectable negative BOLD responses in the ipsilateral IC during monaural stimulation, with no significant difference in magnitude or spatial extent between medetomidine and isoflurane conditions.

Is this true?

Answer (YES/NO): NO